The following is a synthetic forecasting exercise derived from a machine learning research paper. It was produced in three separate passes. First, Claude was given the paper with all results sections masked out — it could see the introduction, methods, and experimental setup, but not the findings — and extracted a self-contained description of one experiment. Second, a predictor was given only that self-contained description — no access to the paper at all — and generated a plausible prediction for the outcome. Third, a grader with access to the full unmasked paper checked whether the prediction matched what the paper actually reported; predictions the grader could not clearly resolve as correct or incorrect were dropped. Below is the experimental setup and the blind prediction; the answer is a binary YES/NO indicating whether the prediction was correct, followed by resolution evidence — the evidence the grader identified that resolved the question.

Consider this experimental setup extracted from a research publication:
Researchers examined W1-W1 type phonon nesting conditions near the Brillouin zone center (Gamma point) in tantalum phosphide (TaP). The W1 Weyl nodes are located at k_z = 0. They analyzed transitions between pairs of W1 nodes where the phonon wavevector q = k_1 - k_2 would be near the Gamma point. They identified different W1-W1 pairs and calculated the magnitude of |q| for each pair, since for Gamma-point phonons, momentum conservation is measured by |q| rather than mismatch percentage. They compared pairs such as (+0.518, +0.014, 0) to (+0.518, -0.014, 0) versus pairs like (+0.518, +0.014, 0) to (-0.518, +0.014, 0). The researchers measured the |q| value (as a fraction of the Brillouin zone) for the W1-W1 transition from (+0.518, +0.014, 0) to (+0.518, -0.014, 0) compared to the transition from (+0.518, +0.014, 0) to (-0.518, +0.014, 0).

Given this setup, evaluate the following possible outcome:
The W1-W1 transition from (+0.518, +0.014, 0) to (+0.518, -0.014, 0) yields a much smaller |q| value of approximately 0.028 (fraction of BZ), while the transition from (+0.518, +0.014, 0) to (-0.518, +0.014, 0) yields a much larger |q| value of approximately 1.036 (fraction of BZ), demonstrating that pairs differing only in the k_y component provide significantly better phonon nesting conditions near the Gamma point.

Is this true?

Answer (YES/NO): NO